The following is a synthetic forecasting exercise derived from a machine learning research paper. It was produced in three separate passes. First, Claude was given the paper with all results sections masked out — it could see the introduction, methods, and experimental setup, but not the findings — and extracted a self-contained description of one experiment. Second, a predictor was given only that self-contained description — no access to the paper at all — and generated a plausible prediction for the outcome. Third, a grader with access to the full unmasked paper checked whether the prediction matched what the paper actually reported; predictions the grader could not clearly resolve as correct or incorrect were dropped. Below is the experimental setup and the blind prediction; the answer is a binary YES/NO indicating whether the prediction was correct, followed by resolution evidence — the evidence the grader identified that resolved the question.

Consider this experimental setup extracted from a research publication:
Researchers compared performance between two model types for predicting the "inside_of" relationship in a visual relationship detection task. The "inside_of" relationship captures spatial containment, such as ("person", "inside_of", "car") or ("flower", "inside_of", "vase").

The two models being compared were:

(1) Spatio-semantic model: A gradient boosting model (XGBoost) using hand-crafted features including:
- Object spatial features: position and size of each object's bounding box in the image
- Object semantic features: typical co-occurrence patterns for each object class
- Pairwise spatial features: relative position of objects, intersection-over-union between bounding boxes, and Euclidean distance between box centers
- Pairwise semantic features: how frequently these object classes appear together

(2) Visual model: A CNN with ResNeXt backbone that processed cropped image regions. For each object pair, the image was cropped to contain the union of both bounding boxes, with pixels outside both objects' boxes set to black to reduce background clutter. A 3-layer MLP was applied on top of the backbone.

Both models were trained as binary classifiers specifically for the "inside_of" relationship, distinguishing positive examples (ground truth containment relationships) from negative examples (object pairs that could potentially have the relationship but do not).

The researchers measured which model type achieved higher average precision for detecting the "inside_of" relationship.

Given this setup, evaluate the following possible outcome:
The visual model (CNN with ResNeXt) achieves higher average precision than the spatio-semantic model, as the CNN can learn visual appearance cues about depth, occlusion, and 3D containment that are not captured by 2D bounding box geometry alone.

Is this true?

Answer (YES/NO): YES